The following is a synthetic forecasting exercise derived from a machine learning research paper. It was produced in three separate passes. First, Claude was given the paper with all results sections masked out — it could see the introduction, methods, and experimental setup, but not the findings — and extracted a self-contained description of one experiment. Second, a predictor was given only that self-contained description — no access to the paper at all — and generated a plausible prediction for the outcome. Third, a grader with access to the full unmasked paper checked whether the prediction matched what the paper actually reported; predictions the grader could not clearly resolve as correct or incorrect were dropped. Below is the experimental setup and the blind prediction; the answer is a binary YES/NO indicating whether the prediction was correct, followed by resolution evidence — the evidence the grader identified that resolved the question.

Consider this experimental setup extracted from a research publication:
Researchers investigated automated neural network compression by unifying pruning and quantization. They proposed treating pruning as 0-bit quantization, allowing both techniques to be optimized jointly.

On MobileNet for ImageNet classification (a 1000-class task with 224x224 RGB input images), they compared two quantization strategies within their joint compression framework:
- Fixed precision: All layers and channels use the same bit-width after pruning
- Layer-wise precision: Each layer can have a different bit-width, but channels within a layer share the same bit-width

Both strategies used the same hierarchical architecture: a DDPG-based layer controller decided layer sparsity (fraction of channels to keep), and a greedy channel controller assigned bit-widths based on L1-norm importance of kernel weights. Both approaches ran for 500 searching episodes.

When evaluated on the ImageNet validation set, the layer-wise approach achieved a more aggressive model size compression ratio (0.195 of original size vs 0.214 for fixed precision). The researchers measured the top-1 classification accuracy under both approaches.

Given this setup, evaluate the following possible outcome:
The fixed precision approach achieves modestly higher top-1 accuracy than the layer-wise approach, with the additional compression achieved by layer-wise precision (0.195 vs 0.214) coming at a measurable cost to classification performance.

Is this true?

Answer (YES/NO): YES